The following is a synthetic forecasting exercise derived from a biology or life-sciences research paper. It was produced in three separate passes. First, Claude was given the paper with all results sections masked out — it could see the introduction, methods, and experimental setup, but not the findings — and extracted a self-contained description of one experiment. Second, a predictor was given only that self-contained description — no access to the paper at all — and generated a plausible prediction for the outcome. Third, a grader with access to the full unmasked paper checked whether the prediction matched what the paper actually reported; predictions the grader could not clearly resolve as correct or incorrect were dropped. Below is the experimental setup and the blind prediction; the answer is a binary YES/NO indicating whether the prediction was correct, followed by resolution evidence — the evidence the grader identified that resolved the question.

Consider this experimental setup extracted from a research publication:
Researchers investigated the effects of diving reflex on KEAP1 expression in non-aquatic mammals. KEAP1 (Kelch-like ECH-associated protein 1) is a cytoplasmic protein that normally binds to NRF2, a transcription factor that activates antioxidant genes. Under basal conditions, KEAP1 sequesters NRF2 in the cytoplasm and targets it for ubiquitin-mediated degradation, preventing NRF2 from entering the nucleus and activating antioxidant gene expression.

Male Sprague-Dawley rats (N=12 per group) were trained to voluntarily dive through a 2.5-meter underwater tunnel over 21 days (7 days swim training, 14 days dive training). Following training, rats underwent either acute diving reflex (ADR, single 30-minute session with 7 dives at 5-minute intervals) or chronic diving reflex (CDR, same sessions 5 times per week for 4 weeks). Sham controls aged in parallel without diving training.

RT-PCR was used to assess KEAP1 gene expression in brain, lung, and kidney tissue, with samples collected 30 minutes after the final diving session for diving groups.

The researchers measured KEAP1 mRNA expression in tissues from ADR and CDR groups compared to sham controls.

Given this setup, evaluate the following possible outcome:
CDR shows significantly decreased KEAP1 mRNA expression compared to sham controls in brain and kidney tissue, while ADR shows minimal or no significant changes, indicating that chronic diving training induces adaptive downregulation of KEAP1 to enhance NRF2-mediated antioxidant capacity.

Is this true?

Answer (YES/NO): NO